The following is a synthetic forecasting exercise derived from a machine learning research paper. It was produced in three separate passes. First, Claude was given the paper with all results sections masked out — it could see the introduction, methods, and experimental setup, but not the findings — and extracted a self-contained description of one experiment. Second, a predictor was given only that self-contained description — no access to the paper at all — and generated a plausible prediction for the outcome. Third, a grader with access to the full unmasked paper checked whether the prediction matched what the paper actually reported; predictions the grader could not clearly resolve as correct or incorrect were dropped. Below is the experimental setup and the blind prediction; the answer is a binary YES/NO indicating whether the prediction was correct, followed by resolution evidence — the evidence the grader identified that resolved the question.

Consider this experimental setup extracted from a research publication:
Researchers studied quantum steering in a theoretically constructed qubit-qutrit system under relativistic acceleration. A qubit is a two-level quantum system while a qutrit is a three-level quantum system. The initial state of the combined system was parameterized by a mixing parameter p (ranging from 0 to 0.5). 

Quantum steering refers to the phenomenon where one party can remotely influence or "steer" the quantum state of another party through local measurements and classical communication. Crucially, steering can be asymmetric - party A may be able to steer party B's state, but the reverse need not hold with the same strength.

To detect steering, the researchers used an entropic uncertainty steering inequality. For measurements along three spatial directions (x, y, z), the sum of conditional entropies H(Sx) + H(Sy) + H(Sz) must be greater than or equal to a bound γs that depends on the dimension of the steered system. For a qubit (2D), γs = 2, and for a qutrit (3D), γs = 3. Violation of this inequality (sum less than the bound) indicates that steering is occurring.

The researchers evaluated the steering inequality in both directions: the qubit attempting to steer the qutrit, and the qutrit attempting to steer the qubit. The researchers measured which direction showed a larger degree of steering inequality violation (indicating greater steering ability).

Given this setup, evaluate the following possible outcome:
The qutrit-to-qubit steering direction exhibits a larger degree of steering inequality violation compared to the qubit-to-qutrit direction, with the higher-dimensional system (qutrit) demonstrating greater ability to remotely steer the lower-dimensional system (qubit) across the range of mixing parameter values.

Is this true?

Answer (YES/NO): NO